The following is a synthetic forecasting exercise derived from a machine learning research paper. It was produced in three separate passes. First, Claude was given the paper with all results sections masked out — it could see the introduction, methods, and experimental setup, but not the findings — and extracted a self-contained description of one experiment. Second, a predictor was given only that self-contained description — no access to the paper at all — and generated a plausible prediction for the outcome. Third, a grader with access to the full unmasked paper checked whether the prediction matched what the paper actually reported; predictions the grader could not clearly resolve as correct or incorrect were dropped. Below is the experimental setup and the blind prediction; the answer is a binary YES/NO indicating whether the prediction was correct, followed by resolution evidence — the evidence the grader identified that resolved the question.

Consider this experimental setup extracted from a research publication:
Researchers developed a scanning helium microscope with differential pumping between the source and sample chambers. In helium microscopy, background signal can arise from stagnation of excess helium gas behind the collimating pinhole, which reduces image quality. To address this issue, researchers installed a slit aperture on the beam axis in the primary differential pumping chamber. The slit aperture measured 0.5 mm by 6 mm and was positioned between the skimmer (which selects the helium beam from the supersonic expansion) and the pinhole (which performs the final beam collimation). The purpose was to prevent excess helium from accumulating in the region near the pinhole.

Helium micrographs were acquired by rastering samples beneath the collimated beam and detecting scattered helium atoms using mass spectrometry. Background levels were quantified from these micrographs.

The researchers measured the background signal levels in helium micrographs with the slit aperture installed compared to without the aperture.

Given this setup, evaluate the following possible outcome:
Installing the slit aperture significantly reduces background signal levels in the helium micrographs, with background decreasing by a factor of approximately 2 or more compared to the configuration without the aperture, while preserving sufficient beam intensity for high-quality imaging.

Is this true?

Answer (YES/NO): NO